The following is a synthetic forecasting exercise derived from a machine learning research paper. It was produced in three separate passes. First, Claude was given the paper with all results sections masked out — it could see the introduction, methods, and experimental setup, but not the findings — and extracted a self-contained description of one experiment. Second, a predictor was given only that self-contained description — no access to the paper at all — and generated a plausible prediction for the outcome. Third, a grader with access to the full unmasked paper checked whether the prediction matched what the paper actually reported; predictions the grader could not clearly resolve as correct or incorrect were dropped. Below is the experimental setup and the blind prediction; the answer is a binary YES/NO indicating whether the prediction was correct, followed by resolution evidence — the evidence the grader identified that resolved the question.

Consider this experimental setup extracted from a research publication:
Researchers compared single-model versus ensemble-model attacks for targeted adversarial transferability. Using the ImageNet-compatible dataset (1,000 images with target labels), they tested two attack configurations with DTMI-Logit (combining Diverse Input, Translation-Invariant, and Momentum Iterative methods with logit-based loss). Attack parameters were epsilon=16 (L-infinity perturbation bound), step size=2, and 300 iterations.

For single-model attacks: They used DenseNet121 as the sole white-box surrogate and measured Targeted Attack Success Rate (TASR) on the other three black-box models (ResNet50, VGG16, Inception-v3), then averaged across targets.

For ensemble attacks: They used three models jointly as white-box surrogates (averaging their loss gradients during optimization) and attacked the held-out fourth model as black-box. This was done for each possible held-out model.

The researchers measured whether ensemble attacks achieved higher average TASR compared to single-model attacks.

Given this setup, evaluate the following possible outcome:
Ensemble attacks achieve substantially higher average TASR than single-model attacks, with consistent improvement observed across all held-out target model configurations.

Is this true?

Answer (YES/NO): YES